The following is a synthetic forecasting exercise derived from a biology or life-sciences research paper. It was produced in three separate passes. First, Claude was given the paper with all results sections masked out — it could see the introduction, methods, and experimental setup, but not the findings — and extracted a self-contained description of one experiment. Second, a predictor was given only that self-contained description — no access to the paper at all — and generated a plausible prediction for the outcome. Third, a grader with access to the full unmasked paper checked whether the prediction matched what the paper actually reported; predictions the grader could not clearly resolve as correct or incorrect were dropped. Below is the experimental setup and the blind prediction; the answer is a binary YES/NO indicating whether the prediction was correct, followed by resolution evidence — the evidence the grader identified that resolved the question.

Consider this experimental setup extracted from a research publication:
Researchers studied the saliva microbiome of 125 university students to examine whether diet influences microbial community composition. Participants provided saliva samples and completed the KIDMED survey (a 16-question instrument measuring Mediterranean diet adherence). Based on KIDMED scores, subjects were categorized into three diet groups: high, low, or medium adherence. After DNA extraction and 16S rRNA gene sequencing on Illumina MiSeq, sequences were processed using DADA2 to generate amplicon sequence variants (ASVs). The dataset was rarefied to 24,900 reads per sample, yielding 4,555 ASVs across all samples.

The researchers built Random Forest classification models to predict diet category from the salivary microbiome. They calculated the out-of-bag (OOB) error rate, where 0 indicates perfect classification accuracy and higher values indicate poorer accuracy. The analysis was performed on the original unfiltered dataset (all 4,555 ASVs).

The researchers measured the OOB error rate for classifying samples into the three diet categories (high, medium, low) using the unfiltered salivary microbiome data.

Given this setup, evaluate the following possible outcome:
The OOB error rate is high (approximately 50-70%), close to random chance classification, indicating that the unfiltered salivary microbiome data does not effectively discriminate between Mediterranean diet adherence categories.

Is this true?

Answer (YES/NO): NO